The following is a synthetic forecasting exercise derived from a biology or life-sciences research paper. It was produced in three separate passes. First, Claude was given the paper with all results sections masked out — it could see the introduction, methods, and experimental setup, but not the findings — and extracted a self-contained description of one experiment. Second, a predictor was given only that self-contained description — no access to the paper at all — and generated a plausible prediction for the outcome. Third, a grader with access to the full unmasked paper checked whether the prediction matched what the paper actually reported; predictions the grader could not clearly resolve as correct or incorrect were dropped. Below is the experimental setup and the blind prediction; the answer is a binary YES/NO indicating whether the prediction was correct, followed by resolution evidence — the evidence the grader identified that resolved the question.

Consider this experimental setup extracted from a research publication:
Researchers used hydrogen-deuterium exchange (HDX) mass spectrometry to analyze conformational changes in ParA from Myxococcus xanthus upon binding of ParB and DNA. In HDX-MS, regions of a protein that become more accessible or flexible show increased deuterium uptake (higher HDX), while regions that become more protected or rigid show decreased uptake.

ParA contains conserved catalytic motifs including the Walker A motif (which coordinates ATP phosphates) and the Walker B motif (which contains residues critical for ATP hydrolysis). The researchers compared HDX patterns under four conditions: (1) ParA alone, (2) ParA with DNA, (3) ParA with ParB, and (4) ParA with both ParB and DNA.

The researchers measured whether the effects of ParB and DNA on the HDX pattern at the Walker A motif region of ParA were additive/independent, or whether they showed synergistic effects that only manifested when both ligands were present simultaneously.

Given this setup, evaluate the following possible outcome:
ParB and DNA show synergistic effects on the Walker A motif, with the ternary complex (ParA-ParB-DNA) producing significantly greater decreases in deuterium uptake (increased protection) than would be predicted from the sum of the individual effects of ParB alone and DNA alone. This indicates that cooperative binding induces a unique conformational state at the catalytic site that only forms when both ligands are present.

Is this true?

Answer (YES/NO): NO